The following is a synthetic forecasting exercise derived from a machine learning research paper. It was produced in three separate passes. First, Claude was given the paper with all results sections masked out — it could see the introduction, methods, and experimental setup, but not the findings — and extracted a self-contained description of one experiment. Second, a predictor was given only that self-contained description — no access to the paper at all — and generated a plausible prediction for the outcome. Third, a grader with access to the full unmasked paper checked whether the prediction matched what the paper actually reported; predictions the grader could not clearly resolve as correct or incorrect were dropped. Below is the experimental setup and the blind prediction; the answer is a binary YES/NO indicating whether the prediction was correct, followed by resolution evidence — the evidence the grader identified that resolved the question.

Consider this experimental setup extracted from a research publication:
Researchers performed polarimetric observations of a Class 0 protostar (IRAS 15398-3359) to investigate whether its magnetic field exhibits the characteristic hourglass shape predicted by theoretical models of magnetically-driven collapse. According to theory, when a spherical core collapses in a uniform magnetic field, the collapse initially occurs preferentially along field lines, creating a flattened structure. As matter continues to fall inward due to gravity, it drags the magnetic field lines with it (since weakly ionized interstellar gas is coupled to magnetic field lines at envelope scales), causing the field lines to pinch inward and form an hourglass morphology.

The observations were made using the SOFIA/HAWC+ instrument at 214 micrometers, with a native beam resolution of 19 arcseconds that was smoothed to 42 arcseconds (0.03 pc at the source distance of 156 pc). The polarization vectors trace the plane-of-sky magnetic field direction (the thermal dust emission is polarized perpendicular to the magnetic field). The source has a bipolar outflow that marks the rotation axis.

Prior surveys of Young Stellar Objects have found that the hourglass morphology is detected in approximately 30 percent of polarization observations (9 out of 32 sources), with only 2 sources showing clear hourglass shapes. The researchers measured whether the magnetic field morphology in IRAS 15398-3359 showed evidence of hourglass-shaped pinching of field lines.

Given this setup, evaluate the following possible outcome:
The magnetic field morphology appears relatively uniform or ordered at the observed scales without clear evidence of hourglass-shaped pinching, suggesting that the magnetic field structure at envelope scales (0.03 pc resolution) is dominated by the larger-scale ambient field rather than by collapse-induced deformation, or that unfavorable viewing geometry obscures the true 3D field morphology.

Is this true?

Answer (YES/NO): NO